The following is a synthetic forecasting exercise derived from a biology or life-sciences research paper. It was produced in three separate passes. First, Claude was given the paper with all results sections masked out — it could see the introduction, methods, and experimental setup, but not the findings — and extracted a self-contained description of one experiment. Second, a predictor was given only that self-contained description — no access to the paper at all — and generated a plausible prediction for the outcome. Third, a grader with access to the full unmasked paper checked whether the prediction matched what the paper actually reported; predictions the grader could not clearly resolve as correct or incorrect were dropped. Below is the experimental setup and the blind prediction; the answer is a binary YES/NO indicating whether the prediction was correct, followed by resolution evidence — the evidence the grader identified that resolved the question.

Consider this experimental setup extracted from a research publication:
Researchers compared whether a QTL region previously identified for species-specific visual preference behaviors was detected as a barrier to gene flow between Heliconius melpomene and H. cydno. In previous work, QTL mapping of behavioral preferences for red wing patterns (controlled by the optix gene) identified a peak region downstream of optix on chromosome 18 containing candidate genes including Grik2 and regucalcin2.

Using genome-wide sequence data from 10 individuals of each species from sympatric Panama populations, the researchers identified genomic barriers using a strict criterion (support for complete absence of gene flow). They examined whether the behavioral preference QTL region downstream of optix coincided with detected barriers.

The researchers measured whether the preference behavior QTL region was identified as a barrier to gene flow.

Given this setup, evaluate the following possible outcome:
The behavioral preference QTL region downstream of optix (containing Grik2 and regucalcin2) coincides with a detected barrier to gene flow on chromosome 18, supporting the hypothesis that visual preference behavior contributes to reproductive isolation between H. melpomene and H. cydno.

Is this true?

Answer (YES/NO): YES